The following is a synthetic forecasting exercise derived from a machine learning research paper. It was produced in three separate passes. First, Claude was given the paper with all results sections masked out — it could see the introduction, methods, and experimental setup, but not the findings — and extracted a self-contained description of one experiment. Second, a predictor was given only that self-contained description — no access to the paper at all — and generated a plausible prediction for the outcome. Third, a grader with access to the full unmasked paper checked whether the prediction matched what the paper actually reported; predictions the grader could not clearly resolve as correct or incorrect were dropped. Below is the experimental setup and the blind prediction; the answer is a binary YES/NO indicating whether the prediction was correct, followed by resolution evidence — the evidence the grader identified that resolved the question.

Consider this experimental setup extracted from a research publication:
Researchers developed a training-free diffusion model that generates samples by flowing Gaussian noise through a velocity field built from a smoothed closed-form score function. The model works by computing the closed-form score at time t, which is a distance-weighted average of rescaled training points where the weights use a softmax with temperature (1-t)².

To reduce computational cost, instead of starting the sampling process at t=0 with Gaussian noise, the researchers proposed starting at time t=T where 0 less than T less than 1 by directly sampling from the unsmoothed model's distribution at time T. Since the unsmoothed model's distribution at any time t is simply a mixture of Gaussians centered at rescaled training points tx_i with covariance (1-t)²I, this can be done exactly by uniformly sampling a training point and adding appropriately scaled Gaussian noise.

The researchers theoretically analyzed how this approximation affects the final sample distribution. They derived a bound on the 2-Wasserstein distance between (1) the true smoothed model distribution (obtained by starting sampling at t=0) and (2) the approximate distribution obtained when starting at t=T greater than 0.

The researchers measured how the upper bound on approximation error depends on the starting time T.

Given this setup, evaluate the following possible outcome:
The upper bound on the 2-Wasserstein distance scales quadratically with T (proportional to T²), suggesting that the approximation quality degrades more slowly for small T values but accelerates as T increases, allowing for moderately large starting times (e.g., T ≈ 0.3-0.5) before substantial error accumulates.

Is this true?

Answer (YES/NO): NO